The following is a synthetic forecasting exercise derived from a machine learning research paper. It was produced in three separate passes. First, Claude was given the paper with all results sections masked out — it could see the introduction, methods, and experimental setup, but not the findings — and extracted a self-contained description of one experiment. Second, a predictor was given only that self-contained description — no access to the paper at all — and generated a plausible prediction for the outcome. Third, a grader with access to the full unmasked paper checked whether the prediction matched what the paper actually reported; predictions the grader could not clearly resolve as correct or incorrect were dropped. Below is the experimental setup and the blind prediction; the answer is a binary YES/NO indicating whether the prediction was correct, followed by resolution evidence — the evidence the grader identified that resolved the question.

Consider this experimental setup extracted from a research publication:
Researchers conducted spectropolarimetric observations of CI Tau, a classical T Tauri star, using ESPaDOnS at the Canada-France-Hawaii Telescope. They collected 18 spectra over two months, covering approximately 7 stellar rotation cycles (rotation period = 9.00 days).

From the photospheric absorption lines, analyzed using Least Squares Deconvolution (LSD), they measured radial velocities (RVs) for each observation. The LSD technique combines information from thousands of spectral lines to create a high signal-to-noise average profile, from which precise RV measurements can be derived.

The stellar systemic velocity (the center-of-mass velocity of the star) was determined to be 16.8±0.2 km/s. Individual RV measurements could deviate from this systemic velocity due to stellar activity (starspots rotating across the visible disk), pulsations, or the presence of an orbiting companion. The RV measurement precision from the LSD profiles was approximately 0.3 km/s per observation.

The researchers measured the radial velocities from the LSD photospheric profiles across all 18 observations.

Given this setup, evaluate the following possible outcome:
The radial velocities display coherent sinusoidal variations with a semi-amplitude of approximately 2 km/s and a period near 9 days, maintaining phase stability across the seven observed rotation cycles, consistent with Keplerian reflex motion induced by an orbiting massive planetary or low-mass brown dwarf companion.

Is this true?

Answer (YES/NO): NO